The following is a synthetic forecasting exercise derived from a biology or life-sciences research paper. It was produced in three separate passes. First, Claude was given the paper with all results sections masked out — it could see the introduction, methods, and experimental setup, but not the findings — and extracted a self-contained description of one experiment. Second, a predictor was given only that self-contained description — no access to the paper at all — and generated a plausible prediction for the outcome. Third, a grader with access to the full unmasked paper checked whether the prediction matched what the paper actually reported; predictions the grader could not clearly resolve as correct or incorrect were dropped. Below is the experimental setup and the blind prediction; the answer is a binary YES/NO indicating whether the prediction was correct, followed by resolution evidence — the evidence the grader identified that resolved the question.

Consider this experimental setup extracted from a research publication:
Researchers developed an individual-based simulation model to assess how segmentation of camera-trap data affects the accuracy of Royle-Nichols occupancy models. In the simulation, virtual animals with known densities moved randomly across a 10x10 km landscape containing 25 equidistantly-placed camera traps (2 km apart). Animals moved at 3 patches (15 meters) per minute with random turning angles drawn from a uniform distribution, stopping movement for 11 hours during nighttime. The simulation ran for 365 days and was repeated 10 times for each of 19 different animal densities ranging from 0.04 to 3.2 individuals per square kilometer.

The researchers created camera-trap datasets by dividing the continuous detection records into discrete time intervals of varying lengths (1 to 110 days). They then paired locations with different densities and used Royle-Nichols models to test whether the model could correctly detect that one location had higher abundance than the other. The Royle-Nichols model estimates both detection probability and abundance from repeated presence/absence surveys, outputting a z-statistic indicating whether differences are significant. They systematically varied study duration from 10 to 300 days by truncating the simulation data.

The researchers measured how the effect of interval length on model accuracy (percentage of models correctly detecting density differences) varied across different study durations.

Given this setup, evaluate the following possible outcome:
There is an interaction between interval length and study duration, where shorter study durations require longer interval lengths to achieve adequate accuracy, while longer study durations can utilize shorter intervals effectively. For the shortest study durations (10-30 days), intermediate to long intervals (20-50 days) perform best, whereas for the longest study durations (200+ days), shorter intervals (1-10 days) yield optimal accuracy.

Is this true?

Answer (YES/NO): NO